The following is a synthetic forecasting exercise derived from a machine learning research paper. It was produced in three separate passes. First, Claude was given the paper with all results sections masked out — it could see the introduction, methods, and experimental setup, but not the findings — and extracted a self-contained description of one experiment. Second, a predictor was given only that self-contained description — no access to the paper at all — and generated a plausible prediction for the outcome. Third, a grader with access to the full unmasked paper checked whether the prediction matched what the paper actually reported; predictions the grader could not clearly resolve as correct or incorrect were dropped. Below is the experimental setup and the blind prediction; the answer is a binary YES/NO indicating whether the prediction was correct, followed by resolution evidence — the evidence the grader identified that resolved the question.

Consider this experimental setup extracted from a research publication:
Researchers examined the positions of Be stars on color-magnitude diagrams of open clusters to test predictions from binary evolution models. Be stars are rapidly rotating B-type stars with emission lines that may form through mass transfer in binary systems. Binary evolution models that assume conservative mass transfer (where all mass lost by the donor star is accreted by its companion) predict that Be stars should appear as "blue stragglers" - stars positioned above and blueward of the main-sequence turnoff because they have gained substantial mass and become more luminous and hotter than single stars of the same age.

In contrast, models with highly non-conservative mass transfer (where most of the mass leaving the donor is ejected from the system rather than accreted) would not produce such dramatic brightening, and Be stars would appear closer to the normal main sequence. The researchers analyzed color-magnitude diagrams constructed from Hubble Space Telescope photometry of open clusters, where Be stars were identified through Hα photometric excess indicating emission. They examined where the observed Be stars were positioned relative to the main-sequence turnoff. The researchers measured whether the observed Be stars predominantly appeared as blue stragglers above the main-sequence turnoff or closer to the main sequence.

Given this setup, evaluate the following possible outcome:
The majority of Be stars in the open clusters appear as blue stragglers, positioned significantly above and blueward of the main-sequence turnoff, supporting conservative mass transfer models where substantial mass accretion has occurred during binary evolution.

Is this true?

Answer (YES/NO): NO